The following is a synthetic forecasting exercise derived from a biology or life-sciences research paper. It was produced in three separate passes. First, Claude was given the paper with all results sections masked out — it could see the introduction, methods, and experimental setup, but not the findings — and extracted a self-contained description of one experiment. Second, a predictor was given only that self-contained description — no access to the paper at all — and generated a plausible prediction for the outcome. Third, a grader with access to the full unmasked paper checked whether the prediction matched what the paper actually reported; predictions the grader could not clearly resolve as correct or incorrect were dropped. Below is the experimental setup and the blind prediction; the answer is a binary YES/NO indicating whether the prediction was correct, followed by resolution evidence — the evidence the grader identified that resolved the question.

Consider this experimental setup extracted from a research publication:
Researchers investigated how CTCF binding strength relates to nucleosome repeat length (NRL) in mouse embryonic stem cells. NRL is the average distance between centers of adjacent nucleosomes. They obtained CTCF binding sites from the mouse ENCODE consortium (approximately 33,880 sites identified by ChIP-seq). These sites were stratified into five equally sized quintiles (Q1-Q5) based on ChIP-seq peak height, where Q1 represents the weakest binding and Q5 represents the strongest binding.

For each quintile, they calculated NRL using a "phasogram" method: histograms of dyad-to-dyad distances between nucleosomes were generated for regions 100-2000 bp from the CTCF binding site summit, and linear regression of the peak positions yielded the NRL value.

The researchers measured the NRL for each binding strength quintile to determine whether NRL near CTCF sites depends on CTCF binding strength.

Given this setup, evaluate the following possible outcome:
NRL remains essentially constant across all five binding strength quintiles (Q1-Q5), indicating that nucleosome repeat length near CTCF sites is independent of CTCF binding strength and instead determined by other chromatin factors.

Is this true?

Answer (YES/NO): NO